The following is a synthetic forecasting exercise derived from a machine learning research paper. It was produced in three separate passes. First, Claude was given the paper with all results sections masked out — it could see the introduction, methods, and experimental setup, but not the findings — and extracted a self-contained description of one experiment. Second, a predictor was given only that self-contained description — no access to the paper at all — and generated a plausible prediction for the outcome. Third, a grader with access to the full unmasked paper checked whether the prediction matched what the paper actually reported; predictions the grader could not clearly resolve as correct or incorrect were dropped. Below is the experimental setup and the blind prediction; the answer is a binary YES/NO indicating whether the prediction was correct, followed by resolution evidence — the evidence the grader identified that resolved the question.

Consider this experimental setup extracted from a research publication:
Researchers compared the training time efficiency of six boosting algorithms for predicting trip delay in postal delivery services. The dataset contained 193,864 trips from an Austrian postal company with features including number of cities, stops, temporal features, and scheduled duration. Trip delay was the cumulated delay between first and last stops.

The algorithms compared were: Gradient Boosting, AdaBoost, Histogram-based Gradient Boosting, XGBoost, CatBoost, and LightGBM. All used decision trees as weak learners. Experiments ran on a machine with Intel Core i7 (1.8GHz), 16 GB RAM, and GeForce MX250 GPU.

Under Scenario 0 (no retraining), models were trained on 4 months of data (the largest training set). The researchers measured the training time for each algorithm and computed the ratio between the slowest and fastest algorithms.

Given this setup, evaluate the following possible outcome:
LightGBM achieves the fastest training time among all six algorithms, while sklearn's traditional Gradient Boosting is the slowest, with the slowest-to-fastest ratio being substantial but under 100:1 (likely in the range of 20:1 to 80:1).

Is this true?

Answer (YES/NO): NO